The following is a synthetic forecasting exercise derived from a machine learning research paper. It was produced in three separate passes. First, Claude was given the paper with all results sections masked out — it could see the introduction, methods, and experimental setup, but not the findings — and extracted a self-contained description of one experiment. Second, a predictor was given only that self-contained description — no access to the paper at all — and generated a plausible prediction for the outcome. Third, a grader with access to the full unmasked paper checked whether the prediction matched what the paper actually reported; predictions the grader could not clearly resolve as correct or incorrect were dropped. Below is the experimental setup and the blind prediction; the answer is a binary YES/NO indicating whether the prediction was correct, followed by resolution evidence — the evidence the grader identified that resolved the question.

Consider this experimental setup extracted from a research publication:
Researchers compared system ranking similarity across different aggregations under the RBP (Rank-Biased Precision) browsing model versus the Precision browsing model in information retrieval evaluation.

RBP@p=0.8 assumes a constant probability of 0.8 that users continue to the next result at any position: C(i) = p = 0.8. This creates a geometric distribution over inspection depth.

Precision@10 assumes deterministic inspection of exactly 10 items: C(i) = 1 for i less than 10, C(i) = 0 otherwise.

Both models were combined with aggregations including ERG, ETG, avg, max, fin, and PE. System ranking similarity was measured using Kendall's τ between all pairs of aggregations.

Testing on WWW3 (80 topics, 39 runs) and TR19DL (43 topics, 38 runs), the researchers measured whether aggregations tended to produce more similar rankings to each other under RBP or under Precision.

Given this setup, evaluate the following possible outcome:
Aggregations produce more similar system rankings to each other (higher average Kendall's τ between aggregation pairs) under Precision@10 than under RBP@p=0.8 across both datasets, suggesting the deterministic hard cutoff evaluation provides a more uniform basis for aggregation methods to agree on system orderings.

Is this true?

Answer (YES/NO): NO